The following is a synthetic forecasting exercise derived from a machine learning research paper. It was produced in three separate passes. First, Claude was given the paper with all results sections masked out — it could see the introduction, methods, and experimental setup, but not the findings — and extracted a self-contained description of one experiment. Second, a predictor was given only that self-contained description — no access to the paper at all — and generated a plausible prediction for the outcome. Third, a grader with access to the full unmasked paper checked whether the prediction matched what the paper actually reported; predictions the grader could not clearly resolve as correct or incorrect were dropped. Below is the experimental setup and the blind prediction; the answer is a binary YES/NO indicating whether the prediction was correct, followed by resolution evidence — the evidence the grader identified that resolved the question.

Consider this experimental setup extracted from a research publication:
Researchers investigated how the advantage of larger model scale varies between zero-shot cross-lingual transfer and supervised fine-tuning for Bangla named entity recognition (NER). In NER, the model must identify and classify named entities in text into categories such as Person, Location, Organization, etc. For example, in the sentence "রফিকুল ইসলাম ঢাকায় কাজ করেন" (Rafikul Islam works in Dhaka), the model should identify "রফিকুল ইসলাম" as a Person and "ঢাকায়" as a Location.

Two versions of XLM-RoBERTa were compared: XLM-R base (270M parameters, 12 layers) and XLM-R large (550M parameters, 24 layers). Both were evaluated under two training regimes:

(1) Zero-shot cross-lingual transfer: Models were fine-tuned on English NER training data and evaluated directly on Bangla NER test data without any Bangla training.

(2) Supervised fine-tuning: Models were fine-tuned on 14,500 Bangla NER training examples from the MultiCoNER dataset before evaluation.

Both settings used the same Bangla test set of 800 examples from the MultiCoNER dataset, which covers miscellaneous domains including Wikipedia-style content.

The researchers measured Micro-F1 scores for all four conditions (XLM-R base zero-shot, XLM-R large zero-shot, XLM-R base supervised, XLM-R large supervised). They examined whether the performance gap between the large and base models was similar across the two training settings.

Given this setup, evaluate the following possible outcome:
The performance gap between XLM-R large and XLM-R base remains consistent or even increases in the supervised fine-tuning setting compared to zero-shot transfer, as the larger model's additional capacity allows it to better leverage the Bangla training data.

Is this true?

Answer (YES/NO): NO